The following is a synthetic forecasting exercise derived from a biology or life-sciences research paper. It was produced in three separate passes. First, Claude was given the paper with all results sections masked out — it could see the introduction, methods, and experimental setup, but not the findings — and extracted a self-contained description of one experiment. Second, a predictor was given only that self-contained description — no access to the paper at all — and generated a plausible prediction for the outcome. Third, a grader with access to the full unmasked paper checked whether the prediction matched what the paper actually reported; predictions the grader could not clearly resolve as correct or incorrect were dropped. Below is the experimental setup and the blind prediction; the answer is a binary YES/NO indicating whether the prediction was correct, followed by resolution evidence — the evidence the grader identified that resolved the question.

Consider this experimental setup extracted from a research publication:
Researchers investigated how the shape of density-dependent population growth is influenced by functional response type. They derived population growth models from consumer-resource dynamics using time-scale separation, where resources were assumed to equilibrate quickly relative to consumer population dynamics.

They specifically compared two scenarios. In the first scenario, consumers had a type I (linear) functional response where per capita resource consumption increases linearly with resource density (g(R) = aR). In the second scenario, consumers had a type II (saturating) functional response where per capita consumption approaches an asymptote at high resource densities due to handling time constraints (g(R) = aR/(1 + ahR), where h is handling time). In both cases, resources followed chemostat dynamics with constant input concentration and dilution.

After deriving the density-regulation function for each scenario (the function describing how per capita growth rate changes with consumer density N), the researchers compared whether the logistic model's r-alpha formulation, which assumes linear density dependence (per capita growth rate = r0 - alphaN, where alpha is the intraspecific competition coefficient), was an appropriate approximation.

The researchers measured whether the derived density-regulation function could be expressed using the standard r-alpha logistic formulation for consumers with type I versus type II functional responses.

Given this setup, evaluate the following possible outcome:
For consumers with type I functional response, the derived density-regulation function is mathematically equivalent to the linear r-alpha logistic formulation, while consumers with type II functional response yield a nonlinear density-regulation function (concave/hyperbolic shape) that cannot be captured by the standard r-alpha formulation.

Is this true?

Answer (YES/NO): NO